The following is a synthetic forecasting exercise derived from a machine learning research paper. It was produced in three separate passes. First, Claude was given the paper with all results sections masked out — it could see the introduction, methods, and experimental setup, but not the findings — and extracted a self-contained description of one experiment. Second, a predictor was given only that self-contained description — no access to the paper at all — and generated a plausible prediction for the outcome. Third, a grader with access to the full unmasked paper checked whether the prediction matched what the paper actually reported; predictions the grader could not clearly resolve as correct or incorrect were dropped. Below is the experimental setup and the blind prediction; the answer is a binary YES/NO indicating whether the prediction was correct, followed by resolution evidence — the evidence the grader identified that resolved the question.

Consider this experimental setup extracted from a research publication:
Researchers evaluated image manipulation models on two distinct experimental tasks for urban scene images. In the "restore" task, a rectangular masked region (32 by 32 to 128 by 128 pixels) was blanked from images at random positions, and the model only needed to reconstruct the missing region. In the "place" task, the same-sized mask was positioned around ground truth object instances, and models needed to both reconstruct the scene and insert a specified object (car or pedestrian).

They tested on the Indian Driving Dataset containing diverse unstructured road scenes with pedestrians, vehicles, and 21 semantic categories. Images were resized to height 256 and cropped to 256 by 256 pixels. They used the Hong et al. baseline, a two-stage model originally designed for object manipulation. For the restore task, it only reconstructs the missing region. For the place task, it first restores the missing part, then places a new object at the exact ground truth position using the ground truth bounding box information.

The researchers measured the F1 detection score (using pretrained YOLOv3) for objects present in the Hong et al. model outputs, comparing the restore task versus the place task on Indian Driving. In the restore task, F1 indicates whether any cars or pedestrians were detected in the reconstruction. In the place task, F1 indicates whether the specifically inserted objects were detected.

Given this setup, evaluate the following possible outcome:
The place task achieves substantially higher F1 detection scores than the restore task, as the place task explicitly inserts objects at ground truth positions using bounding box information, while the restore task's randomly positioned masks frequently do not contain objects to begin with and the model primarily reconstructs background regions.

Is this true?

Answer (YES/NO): YES